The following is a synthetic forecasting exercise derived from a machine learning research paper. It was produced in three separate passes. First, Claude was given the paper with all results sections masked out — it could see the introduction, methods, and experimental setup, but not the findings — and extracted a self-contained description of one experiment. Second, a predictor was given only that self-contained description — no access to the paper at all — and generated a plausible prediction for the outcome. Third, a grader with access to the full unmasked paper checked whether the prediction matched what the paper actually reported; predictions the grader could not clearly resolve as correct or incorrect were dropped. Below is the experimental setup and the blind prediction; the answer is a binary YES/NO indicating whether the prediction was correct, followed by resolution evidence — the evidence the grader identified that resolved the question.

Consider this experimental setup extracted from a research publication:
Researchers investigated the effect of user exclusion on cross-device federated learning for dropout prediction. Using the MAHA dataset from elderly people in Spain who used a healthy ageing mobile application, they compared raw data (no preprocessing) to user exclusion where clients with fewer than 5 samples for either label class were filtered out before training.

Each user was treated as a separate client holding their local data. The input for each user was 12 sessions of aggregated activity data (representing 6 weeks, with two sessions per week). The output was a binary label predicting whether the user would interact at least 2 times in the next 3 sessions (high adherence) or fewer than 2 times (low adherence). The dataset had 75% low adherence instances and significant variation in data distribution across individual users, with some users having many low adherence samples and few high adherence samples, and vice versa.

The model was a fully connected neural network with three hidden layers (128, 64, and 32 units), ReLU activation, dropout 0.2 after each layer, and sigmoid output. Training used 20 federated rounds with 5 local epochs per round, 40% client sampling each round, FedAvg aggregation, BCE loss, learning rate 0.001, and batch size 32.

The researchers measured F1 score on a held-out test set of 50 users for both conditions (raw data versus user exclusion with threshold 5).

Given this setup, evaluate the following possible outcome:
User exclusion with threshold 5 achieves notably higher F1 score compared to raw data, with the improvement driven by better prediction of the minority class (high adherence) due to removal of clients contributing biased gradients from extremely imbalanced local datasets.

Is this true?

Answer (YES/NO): YES